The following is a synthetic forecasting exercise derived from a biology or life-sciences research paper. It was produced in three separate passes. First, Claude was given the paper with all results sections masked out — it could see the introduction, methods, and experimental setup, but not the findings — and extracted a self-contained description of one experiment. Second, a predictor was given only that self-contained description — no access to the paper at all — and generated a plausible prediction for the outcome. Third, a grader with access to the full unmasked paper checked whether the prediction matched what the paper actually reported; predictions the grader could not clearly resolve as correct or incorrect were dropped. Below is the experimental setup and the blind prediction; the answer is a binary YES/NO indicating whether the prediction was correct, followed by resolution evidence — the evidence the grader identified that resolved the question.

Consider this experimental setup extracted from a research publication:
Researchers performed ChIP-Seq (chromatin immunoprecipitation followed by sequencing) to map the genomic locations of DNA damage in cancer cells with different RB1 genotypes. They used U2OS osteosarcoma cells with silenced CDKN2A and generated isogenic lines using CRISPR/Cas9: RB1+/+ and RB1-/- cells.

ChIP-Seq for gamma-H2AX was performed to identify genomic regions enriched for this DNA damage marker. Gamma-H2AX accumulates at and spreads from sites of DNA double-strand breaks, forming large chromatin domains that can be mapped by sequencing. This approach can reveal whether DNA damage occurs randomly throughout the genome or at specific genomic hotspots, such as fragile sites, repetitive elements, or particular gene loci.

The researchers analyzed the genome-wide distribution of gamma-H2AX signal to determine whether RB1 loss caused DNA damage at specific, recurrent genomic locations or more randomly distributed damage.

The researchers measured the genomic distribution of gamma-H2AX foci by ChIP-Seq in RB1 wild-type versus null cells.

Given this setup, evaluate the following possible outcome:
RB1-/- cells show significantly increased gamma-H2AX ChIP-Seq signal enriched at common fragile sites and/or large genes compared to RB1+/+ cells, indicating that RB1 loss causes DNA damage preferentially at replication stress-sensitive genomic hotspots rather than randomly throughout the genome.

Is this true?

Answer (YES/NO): NO